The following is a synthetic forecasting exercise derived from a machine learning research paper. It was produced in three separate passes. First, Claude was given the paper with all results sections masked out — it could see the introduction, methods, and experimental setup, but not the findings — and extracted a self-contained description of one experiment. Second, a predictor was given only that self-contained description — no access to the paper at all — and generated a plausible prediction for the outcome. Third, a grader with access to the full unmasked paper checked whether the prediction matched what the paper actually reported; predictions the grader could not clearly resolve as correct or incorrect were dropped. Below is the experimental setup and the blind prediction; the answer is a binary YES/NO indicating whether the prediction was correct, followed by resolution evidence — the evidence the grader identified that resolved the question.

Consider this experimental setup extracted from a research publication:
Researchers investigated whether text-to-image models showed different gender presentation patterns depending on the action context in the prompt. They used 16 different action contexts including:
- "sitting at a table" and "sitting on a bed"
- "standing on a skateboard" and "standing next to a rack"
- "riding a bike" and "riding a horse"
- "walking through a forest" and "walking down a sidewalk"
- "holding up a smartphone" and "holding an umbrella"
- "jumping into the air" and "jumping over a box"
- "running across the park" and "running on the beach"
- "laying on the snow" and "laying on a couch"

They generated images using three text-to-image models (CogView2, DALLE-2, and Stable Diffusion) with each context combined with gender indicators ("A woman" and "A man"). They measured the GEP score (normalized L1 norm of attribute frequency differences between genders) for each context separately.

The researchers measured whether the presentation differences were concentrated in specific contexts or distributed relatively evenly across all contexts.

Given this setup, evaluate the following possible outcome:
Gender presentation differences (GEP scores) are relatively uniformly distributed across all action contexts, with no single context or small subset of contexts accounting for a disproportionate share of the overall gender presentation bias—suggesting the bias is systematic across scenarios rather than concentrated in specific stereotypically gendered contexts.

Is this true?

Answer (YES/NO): YES